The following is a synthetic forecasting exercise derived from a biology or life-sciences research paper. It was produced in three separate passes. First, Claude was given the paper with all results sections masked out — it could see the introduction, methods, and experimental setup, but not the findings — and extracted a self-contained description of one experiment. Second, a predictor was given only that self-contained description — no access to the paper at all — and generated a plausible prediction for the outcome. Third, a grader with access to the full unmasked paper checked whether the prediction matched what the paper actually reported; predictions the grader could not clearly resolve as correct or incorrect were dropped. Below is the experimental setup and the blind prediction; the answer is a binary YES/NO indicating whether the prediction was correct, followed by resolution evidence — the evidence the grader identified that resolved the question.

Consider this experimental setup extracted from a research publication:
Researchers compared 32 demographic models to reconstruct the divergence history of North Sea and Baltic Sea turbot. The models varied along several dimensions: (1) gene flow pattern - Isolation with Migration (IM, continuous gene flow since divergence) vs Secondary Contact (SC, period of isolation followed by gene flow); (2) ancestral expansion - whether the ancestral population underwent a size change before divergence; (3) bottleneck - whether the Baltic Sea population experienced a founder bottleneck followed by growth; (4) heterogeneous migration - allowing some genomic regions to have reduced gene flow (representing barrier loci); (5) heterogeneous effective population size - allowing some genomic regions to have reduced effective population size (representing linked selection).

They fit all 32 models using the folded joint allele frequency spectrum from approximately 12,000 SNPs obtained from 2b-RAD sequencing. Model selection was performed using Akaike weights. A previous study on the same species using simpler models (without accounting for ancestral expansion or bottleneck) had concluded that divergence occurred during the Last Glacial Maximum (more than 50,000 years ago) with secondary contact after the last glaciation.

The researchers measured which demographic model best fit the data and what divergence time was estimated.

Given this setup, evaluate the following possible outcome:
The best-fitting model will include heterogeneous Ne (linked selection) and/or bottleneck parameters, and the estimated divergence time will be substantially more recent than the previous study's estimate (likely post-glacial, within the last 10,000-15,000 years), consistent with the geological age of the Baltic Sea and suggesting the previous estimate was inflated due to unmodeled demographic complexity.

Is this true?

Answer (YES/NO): YES